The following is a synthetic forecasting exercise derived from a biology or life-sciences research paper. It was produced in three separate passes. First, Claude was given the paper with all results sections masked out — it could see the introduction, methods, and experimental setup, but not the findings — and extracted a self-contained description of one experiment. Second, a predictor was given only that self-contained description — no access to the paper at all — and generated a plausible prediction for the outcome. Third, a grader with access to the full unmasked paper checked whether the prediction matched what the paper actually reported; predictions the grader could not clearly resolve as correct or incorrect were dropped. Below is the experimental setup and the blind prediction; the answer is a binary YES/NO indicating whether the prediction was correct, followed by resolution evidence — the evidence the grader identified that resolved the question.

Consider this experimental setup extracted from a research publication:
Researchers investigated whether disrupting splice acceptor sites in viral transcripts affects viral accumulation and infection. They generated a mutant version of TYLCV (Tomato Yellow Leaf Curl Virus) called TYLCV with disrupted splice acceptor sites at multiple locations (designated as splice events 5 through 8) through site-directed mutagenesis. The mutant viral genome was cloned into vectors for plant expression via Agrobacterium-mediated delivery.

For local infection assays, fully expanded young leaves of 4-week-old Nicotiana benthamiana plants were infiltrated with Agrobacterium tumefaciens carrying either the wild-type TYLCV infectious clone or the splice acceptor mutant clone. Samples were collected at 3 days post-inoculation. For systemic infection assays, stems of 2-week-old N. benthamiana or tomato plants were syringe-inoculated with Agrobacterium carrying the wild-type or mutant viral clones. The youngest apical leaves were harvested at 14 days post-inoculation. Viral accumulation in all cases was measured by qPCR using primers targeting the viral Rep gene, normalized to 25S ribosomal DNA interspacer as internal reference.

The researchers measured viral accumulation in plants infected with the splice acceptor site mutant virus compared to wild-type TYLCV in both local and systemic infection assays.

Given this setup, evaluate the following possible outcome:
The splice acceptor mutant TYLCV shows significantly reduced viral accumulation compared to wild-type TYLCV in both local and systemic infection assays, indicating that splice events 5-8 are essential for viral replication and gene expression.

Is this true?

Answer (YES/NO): NO